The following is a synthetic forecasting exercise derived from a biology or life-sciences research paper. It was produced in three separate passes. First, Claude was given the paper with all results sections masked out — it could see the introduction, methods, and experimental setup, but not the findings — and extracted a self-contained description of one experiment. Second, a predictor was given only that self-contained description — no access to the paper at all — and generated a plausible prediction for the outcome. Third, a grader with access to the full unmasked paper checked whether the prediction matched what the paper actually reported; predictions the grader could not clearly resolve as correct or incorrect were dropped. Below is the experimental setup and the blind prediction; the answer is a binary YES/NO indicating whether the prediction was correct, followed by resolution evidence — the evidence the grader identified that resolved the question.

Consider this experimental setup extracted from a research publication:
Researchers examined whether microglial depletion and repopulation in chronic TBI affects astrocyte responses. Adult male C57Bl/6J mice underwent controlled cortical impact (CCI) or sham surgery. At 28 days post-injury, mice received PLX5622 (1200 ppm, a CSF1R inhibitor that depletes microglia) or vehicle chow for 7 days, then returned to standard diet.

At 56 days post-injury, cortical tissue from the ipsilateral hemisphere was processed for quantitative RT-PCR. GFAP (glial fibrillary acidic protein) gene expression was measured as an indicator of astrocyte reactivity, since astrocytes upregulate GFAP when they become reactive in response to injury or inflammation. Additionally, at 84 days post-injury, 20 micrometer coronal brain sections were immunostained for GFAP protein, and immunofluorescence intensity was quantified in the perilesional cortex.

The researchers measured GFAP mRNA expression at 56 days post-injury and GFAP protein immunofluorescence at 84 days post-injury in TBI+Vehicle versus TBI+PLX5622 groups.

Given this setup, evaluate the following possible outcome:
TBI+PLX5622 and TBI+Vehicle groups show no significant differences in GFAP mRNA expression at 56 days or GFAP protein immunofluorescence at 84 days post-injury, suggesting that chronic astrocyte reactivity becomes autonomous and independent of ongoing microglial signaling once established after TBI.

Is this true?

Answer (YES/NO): YES